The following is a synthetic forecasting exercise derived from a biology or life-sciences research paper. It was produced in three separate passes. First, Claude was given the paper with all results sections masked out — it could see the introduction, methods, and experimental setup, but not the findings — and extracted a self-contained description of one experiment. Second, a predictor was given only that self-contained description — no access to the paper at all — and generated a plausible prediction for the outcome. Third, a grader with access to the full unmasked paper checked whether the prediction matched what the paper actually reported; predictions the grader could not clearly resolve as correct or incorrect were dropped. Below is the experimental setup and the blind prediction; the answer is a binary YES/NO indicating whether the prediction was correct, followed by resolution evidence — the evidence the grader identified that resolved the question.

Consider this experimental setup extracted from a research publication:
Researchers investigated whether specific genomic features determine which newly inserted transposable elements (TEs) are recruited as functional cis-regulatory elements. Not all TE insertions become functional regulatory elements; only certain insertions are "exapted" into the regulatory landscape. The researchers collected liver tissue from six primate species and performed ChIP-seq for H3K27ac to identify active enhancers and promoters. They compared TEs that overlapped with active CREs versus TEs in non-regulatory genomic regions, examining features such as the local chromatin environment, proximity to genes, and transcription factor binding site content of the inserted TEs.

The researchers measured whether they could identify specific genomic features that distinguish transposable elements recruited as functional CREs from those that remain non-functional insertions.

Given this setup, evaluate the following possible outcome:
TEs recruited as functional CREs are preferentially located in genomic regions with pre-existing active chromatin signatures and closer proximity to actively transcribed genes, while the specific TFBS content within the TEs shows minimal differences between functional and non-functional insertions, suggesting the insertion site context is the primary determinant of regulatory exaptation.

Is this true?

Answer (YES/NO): NO